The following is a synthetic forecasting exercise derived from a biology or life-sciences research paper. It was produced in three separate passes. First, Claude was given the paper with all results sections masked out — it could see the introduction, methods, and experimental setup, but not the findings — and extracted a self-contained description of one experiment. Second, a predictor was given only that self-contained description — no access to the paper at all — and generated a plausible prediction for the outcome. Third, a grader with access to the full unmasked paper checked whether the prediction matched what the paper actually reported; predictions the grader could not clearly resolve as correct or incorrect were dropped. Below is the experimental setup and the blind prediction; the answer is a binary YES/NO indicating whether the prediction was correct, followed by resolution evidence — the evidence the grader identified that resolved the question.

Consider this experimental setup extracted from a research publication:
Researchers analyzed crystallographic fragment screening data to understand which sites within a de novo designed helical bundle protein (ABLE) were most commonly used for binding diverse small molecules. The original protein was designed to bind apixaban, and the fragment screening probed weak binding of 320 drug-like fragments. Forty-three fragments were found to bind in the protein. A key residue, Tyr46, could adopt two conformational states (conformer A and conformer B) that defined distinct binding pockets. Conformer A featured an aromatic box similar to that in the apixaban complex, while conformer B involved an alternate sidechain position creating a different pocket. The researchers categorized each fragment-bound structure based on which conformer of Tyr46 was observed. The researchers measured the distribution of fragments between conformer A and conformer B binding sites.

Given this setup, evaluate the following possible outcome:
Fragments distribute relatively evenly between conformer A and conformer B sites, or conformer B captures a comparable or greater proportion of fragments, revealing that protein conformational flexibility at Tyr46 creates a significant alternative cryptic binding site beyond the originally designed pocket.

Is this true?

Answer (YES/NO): NO